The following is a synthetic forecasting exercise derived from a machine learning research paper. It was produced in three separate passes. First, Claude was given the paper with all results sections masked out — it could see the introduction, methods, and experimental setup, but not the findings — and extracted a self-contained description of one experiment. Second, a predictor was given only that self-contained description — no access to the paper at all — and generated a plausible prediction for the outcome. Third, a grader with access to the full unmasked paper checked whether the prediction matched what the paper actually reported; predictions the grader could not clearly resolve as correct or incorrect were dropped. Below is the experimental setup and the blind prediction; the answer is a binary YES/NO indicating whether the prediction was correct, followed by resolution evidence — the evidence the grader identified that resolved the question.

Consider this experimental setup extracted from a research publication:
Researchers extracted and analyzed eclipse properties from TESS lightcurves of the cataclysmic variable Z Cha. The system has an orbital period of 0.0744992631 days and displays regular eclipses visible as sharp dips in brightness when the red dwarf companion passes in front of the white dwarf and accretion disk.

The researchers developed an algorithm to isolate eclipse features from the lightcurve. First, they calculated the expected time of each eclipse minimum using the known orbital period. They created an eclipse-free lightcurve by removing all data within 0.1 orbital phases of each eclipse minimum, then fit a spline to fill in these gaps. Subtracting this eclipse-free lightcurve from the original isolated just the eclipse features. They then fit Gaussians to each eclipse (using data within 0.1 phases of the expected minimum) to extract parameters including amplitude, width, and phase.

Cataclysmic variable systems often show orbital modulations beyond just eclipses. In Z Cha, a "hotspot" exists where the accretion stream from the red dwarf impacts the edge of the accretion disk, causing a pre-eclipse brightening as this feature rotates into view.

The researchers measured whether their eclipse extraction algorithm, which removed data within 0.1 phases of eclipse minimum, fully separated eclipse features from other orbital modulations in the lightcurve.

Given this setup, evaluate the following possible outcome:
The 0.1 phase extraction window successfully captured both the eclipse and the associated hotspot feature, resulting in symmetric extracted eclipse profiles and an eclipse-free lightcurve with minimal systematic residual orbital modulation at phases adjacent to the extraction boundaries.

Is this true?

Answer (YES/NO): NO